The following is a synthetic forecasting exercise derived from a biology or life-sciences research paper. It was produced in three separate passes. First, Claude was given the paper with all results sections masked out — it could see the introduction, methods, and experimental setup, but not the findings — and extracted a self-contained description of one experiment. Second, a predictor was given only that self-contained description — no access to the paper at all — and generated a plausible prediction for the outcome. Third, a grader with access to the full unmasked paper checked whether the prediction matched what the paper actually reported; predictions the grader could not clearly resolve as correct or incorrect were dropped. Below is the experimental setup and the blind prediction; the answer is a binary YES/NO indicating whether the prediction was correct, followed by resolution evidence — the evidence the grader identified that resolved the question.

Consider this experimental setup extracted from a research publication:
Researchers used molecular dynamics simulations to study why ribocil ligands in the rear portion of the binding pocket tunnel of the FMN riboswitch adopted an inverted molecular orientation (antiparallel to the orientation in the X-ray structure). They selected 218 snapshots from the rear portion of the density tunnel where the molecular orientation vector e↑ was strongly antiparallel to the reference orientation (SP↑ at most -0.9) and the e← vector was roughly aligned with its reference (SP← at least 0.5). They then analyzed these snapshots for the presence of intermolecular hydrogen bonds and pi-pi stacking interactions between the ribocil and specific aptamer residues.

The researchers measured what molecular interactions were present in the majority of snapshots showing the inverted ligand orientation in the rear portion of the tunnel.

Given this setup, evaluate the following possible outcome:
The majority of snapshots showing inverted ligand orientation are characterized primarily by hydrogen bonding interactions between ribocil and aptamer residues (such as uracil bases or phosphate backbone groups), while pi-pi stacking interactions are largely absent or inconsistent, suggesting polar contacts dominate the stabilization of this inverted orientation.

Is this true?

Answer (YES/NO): YES